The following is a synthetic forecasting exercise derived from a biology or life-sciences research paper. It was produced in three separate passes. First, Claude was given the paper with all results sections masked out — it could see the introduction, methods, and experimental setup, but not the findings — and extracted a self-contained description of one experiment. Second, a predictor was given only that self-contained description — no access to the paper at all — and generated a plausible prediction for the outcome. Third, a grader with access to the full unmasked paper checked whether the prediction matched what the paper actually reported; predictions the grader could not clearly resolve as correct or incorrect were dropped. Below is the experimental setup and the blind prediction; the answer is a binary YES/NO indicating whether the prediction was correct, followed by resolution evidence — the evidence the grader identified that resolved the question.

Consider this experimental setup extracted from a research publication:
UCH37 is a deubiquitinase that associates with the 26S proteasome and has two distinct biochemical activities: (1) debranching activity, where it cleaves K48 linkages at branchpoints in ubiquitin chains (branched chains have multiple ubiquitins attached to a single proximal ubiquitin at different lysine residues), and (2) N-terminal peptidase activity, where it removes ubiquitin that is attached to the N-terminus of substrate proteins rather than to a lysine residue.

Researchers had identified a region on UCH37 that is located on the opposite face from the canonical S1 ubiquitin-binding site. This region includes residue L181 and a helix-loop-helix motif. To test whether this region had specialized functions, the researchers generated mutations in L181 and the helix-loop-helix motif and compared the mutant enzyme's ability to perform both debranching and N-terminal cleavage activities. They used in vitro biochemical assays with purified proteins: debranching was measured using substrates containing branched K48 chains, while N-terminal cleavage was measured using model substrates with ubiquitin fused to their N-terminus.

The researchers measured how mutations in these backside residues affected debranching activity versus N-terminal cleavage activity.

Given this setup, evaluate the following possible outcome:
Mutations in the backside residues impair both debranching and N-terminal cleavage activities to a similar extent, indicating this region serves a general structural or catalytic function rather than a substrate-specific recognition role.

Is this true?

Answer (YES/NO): NO